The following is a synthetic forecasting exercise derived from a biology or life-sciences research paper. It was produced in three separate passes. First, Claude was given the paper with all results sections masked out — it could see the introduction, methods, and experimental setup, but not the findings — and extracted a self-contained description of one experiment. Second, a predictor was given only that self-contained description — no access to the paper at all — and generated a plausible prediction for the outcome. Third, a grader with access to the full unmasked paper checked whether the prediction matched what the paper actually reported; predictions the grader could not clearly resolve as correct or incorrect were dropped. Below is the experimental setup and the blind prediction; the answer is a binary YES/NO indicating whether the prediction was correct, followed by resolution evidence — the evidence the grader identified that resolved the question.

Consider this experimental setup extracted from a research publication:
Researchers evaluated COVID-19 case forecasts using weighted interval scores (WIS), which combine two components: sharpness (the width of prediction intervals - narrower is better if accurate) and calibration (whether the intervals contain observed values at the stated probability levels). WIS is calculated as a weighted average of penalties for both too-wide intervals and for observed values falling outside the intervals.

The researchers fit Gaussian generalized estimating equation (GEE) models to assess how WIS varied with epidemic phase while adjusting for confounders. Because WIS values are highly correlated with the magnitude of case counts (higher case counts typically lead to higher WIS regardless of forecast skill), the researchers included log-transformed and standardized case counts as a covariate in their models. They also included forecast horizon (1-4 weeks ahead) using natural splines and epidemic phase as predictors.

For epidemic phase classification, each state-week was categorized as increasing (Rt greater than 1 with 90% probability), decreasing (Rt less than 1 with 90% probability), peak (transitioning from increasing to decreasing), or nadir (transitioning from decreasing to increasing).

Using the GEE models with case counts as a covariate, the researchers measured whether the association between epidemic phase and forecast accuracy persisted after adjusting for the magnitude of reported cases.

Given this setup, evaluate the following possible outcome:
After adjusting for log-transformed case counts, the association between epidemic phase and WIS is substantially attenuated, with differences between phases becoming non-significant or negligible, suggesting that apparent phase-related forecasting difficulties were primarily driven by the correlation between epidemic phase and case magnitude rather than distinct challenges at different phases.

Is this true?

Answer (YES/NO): NO